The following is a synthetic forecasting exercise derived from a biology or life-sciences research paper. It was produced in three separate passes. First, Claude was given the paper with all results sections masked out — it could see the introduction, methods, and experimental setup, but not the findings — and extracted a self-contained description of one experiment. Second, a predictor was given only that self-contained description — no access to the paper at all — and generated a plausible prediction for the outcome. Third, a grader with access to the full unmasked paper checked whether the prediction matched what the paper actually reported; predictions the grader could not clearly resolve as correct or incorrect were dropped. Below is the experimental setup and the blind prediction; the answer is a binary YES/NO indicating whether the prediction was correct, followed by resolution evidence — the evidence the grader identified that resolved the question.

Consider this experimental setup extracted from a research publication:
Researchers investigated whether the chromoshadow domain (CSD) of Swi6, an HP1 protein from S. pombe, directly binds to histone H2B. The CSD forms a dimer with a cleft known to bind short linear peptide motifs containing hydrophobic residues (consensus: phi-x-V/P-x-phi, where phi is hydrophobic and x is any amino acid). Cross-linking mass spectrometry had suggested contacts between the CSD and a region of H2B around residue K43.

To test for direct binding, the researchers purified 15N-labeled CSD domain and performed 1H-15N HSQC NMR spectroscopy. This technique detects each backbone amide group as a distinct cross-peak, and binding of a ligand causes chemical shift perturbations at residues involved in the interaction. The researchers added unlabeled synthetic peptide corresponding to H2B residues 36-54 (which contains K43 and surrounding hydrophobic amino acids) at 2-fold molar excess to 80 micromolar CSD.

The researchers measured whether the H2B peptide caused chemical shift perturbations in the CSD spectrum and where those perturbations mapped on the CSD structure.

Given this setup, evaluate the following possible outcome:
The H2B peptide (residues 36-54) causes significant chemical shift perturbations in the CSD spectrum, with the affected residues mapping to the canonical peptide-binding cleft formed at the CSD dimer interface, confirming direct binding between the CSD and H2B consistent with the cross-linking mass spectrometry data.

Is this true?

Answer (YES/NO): YES